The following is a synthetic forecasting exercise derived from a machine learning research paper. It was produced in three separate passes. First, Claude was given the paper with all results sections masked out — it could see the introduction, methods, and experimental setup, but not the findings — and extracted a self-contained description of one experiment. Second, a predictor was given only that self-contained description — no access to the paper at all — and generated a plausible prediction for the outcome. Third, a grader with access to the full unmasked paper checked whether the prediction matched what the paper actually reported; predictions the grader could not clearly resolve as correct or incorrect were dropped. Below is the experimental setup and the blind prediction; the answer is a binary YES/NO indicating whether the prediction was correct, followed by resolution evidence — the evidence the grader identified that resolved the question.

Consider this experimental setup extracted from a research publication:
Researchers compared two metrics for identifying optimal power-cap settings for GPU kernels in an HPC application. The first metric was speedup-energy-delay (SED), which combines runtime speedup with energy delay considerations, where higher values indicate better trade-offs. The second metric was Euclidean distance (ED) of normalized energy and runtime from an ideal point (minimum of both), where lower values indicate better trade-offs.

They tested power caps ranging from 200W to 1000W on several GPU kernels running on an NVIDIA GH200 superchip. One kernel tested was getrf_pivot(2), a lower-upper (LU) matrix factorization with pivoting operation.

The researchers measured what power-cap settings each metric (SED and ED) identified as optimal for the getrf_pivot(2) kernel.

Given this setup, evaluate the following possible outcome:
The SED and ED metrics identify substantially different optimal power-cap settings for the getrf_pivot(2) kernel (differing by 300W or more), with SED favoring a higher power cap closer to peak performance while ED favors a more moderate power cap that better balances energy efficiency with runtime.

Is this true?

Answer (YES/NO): NO